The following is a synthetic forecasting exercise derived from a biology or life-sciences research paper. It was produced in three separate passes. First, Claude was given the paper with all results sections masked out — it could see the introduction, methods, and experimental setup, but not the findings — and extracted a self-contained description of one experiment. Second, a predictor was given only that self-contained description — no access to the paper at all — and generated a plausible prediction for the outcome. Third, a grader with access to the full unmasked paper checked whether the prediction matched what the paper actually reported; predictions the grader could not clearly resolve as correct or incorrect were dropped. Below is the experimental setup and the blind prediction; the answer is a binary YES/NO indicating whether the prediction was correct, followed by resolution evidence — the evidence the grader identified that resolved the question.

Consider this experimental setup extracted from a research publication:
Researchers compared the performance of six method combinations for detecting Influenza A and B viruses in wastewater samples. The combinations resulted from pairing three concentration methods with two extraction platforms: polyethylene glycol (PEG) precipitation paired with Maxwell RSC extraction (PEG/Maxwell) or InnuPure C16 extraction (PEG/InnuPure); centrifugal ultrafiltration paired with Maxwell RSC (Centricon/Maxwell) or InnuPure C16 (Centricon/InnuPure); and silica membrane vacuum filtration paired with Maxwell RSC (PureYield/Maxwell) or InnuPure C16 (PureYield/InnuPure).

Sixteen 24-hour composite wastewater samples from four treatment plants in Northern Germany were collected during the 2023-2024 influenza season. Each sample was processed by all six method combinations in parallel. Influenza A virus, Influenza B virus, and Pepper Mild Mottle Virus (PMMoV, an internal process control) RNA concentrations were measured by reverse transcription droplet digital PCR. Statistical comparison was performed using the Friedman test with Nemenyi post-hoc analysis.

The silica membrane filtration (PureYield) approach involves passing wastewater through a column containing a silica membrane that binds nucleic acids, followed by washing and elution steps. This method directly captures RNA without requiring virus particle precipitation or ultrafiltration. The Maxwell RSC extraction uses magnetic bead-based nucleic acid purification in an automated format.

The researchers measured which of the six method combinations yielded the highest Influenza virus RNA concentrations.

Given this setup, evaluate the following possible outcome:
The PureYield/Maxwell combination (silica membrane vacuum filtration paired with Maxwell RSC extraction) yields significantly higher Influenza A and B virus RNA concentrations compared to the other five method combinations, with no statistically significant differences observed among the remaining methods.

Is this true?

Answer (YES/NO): NO